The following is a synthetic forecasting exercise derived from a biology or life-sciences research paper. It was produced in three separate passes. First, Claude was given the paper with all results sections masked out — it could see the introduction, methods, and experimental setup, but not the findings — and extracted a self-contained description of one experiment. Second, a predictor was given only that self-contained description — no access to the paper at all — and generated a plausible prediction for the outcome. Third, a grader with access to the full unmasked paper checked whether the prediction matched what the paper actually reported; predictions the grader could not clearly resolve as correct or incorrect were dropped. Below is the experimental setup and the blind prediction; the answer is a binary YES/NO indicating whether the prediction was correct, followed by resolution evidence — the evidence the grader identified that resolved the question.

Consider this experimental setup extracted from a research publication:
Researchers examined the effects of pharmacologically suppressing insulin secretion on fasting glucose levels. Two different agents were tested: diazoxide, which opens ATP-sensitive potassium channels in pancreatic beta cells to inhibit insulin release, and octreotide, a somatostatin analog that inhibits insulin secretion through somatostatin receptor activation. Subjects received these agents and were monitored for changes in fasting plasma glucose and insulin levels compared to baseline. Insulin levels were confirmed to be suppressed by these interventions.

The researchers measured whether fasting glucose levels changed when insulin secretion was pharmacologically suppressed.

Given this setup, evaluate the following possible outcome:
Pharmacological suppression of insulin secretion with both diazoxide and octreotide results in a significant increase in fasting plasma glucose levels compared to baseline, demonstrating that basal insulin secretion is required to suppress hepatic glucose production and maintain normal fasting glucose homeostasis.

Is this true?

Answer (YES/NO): NO